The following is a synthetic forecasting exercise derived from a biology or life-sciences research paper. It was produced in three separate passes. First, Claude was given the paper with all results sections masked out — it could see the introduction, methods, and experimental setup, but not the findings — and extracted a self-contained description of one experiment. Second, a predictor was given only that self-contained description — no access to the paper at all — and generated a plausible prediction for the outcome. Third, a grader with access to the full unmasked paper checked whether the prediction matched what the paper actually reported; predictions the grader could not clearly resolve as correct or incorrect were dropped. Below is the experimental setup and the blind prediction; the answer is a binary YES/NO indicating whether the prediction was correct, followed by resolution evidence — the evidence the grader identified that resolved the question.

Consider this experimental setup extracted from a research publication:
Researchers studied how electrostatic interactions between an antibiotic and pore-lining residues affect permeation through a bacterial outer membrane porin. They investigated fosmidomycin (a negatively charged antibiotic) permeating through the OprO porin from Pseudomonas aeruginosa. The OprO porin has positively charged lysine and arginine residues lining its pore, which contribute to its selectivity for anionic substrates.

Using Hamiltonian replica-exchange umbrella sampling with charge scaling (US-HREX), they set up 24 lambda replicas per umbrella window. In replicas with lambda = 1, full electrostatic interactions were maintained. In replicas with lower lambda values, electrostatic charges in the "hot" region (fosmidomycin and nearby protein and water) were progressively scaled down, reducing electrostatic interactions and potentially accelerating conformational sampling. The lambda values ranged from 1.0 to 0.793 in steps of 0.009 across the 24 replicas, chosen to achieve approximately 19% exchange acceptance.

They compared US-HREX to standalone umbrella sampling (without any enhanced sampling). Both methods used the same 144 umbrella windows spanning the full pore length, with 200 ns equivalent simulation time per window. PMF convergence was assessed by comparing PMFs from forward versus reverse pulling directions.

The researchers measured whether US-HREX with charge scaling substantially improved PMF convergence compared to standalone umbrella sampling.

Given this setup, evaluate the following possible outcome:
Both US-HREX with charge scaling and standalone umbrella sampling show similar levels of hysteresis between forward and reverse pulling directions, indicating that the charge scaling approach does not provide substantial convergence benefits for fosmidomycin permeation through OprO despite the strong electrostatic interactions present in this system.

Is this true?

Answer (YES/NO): YES